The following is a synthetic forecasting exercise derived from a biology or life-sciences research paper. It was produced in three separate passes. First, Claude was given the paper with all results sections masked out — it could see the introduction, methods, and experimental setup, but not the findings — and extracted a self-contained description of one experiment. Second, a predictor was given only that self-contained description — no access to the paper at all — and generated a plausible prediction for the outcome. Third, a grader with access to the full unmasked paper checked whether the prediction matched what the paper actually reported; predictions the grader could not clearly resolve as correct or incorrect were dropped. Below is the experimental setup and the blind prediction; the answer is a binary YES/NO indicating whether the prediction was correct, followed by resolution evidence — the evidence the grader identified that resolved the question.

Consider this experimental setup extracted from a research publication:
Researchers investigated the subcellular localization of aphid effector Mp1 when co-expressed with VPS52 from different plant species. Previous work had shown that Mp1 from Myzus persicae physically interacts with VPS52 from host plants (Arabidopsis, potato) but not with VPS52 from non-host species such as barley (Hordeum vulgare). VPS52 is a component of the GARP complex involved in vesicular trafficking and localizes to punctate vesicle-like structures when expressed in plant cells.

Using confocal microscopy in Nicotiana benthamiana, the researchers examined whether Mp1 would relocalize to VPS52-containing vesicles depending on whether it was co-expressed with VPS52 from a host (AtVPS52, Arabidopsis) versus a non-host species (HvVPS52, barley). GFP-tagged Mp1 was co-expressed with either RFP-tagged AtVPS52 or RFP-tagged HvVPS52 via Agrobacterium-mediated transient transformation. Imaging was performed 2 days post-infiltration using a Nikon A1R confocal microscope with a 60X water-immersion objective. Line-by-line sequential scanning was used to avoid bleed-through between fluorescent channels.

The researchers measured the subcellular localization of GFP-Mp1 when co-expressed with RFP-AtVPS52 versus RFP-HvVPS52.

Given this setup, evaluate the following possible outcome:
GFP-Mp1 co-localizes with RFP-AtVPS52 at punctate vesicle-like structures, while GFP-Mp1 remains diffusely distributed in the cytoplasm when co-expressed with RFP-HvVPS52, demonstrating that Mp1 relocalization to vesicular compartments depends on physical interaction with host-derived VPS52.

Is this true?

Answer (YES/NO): YES